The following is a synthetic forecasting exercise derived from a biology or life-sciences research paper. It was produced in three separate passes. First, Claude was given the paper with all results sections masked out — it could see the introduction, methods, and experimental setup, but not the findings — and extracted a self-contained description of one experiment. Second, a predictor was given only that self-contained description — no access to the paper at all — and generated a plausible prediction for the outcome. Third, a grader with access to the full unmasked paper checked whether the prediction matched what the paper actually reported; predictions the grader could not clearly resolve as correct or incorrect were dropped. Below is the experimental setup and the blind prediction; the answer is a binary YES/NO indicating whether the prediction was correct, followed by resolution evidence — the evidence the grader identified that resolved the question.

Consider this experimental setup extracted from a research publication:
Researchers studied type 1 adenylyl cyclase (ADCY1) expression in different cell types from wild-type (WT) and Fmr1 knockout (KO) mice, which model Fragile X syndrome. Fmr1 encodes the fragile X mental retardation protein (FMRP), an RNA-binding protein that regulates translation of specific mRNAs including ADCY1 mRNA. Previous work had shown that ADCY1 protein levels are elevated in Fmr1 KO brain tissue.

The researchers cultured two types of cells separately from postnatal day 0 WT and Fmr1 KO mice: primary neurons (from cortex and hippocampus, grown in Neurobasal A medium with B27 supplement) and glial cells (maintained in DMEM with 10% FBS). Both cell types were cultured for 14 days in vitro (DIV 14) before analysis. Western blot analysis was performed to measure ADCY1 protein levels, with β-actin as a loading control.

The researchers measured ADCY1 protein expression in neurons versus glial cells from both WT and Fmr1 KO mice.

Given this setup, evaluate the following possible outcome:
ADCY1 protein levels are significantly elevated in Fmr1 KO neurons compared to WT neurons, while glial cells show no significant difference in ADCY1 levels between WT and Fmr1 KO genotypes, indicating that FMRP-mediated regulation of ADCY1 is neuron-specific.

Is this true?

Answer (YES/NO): NO